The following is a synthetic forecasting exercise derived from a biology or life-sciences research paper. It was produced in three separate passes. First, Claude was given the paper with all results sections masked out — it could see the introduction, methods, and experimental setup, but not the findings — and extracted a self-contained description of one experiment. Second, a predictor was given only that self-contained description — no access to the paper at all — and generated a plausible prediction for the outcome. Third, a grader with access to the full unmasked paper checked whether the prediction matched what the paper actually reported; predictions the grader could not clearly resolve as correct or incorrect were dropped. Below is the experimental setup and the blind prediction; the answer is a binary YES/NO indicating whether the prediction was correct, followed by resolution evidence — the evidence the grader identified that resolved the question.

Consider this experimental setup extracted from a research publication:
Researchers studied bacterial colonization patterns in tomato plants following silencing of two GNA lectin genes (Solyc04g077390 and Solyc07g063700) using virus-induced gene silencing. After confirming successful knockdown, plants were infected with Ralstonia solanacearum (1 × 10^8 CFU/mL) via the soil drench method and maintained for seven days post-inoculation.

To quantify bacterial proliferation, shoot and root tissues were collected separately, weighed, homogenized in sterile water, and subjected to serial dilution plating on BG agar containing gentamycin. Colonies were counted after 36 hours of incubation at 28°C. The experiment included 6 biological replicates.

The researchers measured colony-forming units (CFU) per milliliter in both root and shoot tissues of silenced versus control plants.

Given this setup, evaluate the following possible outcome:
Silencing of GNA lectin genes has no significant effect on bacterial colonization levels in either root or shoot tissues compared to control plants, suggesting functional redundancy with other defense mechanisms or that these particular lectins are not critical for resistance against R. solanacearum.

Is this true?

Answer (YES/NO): NO